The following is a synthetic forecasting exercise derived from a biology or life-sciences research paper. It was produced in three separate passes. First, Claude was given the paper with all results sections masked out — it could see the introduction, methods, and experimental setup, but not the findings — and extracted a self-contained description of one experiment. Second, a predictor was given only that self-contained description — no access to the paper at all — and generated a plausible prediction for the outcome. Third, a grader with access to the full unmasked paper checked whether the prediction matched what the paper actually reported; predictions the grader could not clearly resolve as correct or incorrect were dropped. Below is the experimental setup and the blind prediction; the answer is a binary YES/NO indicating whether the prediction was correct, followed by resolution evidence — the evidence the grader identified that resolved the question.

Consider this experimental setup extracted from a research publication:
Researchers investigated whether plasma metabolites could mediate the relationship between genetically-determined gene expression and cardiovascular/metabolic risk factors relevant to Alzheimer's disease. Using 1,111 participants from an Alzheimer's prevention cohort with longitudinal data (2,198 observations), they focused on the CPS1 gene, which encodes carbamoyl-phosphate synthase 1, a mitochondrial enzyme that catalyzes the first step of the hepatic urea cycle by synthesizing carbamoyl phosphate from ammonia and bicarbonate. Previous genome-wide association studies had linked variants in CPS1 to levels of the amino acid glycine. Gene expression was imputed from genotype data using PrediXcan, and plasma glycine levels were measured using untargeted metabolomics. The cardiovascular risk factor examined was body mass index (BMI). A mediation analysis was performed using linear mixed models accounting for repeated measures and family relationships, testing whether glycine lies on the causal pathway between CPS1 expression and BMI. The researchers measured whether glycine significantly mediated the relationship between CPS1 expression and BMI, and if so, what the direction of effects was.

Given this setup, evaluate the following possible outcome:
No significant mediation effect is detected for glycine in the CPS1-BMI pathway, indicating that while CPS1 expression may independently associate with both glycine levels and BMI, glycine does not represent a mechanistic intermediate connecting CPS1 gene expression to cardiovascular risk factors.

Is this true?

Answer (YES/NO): NO